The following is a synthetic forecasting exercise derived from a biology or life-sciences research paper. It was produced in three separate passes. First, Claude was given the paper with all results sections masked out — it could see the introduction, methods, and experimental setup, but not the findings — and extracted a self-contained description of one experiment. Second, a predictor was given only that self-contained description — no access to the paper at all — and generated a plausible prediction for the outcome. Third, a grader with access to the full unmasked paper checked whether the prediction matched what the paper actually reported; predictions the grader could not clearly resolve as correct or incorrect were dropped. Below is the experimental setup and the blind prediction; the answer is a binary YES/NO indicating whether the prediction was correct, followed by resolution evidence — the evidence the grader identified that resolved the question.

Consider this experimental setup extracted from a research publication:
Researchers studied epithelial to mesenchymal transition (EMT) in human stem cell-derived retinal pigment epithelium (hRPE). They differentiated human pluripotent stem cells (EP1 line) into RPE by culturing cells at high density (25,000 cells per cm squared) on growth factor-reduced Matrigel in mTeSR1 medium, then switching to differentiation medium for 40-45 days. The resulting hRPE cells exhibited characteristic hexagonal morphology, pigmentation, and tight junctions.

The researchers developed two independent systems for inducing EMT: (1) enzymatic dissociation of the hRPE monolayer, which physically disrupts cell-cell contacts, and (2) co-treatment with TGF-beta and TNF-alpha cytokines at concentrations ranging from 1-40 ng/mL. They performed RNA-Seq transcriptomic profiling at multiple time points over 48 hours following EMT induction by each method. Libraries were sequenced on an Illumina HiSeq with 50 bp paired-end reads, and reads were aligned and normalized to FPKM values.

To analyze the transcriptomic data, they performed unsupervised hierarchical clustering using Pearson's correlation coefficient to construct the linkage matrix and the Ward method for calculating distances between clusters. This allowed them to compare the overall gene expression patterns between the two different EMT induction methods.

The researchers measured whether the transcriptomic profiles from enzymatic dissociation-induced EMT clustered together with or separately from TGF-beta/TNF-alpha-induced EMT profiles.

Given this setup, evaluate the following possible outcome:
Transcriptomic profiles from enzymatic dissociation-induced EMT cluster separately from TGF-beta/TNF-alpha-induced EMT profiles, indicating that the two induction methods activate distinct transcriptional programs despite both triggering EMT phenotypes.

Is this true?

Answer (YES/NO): NO